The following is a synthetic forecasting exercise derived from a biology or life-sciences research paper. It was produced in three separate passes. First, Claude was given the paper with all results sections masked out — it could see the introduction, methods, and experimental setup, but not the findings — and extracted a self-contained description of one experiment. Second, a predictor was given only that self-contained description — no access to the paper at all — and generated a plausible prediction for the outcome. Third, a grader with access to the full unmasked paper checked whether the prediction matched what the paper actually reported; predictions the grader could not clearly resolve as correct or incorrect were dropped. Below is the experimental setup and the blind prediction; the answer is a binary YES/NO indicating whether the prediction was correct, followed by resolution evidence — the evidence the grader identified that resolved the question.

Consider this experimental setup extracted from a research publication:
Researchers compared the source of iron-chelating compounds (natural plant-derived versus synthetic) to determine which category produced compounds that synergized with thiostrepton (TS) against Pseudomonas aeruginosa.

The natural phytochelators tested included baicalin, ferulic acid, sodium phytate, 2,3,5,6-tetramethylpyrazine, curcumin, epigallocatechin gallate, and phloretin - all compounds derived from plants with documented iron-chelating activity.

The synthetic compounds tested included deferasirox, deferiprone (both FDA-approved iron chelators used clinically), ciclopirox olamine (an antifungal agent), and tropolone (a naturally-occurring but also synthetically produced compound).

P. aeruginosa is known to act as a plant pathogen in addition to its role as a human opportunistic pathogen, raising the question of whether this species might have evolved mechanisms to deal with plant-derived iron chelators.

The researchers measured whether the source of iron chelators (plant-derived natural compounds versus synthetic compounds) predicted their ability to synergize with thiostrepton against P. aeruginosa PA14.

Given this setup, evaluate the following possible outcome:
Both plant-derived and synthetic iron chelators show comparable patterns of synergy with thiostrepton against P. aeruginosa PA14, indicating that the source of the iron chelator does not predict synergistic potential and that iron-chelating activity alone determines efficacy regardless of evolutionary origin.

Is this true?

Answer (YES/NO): NO